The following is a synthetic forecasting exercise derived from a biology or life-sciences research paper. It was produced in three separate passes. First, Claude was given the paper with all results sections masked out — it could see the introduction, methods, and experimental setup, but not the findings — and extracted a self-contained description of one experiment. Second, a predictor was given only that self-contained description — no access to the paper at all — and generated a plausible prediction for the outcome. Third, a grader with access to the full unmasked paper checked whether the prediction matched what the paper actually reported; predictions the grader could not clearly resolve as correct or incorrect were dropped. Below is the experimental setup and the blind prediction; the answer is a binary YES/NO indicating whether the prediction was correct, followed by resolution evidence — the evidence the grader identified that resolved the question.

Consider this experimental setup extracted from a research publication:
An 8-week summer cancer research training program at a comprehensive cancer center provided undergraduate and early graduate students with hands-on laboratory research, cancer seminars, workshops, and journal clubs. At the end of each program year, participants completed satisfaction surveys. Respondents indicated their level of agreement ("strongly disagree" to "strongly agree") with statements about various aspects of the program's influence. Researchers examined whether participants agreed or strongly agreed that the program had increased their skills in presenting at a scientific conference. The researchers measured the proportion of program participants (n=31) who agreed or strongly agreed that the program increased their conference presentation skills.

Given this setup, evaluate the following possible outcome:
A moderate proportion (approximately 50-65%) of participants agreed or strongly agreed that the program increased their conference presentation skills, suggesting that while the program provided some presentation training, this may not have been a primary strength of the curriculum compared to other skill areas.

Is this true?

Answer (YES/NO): NO